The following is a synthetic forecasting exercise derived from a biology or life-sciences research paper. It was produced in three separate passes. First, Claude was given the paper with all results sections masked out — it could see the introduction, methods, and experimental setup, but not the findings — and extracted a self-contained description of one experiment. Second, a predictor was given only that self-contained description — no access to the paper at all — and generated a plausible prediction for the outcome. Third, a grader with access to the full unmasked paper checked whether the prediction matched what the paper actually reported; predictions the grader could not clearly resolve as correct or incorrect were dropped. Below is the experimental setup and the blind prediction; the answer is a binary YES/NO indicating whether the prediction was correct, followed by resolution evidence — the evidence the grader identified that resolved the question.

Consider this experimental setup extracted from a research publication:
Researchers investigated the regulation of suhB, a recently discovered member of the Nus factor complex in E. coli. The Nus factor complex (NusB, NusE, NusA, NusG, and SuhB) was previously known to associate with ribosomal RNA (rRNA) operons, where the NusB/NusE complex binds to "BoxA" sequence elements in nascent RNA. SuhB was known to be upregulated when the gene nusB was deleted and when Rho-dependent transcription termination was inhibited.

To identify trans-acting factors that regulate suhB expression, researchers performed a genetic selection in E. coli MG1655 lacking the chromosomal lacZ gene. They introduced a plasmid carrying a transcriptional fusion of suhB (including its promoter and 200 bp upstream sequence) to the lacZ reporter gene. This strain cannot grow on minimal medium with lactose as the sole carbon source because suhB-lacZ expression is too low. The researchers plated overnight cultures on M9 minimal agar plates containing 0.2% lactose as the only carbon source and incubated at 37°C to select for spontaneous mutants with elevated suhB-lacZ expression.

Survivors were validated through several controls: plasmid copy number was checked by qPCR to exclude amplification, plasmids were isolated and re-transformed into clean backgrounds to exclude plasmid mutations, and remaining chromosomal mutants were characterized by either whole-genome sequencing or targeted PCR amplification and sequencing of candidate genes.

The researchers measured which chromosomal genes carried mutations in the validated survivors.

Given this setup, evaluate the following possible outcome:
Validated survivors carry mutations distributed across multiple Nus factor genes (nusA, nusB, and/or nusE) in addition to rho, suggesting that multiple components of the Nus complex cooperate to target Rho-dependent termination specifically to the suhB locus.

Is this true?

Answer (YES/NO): NO